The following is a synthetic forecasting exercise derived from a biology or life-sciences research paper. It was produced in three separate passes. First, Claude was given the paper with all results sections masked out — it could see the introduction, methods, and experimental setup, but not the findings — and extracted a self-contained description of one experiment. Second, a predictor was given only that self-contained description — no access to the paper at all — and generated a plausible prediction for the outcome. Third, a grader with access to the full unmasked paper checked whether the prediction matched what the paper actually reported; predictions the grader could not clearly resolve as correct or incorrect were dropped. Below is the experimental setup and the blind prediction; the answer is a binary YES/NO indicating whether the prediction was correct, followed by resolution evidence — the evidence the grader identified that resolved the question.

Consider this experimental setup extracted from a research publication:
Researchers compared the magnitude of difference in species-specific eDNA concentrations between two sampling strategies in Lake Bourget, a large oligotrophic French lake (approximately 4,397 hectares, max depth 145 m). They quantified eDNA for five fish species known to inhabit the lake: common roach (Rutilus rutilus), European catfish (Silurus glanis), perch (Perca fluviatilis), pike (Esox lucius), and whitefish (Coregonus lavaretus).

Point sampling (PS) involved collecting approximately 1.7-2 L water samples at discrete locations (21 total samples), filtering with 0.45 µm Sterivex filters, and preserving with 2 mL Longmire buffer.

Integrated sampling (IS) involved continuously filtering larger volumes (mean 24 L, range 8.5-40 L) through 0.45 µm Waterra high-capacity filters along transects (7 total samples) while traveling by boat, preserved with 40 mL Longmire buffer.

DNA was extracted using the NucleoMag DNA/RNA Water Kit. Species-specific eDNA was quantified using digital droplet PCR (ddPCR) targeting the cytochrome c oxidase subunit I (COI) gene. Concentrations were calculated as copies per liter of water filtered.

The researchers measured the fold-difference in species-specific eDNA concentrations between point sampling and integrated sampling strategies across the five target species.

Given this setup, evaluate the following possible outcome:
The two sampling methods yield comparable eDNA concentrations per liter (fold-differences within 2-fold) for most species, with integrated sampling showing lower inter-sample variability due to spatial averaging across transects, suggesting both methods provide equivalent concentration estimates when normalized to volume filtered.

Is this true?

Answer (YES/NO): NO